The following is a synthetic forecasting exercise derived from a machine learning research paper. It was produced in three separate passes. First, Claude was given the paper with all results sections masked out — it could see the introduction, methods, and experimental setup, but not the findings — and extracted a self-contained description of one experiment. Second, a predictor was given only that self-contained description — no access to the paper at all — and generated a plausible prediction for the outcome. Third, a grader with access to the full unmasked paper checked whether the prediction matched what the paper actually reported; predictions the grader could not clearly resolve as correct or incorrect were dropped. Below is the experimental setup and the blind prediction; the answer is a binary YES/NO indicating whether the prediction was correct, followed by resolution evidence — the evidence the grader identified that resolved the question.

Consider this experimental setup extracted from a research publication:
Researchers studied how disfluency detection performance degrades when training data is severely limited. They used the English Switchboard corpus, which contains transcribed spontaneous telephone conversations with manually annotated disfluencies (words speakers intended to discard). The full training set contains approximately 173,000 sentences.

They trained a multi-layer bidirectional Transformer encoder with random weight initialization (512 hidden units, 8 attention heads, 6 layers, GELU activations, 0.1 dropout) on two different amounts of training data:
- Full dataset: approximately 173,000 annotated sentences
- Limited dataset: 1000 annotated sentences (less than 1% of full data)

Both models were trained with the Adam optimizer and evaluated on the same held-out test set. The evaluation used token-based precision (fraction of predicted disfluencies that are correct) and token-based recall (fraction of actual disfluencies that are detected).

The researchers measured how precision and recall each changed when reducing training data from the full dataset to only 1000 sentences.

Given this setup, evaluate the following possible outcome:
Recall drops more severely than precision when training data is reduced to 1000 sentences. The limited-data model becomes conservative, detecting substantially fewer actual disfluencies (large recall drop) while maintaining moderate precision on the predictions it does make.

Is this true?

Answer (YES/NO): YES